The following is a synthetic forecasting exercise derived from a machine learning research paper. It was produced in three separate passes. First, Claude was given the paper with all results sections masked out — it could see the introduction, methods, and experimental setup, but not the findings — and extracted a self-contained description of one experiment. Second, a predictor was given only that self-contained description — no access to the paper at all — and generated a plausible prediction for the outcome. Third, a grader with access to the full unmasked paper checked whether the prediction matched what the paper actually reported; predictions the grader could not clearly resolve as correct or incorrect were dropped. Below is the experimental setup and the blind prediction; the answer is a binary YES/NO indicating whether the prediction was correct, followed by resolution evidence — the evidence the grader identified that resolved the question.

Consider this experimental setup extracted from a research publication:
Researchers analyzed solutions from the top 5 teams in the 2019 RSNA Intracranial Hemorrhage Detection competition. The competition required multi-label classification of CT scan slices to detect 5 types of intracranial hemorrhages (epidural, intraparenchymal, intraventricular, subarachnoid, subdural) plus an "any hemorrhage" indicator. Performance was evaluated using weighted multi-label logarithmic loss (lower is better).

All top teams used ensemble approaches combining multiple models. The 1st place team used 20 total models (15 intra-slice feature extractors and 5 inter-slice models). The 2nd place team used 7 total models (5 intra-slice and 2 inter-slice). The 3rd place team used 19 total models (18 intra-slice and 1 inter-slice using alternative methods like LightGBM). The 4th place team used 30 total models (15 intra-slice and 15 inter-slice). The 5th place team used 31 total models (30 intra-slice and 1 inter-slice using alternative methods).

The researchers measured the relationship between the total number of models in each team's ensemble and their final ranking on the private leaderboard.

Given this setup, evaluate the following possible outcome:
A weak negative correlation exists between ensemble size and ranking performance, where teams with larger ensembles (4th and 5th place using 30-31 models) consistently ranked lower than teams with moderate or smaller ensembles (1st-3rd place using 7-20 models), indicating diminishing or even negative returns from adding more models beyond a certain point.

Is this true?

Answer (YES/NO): NO